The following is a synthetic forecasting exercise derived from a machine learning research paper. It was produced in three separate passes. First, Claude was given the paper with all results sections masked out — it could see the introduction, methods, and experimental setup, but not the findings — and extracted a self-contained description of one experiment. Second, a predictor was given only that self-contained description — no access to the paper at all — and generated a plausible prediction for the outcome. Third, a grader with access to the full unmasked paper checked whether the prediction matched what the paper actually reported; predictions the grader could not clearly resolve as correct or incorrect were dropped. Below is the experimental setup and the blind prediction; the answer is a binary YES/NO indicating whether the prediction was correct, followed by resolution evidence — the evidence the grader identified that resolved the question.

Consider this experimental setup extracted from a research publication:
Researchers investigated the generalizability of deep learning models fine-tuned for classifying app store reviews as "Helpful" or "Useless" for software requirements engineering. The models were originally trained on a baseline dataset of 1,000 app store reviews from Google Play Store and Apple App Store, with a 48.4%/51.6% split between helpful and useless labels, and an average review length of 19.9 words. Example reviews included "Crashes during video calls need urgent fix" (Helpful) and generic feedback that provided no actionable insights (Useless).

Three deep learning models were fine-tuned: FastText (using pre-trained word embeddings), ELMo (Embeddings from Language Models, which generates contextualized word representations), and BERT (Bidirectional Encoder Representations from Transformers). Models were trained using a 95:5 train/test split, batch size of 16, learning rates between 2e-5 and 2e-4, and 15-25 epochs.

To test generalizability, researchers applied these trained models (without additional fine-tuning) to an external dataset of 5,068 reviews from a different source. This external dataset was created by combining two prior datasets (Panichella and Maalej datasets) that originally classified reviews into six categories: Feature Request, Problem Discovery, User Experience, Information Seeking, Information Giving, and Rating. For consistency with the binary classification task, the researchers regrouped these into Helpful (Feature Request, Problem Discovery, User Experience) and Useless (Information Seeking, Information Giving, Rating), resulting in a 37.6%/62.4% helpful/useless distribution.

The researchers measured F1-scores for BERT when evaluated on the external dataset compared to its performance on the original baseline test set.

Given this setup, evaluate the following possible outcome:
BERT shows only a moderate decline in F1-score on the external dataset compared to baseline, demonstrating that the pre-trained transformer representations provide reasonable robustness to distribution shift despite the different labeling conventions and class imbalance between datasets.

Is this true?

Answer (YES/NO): NO